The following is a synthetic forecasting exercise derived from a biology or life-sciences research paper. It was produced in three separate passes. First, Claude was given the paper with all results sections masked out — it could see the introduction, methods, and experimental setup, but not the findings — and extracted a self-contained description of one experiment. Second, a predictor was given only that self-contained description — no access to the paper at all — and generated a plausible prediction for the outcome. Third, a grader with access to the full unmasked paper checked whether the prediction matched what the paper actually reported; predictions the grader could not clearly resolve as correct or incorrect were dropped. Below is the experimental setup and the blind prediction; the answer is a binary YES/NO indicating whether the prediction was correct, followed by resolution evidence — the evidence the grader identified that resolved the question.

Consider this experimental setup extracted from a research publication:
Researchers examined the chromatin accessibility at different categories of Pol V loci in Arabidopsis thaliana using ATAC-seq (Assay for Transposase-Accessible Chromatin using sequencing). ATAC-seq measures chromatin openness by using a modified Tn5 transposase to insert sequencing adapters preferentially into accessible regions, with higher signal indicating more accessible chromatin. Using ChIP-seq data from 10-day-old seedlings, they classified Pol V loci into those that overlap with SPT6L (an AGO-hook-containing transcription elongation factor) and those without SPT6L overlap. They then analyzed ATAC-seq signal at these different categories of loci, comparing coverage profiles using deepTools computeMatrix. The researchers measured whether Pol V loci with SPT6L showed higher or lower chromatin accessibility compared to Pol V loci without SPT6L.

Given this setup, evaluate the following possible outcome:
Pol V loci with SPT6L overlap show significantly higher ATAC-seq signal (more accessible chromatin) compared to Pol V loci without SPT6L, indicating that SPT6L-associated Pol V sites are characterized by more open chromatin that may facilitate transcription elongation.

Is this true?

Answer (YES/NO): YES